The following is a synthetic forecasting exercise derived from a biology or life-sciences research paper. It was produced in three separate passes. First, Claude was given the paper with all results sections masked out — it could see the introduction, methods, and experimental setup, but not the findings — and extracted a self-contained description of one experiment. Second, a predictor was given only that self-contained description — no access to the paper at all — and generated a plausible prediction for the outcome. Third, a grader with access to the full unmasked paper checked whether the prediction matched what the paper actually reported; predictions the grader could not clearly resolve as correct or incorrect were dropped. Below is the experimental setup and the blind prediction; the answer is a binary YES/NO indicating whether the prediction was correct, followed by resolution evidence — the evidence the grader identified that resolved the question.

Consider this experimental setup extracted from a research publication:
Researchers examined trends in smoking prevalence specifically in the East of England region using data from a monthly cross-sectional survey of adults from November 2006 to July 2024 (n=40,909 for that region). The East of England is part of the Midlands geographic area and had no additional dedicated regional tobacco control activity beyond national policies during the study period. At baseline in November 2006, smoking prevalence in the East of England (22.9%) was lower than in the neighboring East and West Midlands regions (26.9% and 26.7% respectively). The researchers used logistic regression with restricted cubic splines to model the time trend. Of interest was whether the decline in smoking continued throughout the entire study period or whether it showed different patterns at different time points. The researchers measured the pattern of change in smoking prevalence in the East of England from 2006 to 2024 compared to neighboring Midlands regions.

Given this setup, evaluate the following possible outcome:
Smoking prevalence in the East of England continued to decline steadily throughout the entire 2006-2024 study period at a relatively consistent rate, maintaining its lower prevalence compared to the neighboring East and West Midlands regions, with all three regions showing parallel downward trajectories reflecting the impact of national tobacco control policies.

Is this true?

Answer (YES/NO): NO